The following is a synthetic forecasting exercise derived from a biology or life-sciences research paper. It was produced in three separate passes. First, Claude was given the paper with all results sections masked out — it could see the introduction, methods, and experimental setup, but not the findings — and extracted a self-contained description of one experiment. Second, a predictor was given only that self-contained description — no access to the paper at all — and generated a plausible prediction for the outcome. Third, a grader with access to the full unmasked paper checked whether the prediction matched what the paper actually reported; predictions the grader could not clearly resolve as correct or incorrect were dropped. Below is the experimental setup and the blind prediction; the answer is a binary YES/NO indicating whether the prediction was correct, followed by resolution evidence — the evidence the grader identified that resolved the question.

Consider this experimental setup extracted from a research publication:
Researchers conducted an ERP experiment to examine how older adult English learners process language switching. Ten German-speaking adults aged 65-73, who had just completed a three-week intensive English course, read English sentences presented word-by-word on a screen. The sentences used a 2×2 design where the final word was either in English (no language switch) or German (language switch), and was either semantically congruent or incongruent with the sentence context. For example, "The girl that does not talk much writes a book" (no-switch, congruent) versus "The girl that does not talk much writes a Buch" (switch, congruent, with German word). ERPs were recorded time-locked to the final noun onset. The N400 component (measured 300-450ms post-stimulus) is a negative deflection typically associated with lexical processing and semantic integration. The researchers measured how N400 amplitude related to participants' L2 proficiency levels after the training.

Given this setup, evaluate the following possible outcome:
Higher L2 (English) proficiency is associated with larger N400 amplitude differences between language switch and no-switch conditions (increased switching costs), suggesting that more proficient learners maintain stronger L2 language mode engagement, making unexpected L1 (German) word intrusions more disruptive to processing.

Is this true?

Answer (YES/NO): NO